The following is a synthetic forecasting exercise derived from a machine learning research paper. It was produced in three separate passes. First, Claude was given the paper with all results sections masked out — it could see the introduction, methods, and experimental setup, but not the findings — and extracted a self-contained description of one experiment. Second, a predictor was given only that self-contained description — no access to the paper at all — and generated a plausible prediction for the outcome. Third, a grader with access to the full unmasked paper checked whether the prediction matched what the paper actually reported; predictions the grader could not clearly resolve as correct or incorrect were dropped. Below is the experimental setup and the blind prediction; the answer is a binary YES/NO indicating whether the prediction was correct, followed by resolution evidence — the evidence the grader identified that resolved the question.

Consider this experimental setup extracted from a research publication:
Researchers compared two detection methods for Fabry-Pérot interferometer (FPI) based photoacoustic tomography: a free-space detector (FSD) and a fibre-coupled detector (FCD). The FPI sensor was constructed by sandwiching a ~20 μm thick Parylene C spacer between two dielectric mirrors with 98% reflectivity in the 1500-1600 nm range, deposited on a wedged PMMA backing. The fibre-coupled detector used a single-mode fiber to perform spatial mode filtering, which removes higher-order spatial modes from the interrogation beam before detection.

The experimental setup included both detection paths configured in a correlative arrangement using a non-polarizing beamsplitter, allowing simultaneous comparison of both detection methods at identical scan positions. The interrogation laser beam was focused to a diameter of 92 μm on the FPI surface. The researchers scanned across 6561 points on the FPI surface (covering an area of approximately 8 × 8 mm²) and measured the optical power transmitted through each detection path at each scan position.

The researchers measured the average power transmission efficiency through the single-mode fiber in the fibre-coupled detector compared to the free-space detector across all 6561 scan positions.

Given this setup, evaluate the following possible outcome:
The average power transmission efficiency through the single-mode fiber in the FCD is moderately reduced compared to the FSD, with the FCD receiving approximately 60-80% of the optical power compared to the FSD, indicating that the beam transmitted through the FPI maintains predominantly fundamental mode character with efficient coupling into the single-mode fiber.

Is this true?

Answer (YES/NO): NO